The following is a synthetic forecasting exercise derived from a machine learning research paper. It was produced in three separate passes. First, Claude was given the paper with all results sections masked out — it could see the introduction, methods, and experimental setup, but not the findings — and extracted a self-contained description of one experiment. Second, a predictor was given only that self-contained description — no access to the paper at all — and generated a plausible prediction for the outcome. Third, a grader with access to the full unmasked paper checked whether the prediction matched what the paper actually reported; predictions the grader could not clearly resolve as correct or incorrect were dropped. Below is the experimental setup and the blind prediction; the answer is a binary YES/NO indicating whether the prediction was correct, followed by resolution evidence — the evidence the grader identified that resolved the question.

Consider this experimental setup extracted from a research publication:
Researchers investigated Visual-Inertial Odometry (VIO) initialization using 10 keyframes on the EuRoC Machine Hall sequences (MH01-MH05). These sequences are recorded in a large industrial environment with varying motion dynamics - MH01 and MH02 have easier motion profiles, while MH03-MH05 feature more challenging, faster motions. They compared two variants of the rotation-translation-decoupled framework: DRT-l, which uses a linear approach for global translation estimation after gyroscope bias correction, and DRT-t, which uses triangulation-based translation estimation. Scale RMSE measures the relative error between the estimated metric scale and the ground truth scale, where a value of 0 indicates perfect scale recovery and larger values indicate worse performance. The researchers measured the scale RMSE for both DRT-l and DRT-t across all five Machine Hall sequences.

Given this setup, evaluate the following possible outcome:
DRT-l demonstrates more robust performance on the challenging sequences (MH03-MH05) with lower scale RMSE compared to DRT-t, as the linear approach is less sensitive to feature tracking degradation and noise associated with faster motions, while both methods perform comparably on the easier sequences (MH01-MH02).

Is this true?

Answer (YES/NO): NO